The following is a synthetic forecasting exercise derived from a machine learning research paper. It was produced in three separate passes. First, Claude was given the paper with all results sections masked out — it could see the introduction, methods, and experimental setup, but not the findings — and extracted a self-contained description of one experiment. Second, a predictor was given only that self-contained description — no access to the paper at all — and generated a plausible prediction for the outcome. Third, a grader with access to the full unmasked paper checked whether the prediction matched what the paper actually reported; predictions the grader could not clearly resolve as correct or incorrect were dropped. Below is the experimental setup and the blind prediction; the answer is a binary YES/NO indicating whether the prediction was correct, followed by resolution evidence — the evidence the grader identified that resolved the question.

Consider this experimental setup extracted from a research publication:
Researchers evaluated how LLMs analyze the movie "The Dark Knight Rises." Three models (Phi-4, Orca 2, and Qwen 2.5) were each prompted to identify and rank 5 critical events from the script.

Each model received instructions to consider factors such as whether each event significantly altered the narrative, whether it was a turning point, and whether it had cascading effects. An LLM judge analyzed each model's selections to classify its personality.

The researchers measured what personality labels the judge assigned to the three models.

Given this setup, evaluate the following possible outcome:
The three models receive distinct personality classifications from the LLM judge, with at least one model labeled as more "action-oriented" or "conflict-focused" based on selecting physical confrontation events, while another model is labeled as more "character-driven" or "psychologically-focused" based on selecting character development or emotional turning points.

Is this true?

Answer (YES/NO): YES